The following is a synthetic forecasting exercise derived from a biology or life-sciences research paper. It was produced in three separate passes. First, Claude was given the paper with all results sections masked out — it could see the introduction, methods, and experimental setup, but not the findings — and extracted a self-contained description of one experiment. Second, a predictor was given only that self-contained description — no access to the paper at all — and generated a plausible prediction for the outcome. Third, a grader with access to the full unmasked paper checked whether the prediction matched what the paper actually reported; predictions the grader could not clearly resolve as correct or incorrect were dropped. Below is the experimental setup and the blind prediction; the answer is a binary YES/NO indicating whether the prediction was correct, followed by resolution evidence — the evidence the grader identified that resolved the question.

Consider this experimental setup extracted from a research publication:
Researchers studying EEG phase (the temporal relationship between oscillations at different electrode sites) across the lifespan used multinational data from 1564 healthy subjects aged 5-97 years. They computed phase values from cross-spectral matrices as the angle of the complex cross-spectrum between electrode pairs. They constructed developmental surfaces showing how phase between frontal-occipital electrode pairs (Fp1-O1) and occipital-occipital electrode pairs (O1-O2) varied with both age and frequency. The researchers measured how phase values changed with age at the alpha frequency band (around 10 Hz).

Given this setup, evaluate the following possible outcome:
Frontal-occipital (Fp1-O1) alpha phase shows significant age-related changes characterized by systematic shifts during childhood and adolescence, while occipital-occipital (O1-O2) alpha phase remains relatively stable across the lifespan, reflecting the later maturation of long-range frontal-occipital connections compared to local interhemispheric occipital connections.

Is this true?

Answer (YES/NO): NO